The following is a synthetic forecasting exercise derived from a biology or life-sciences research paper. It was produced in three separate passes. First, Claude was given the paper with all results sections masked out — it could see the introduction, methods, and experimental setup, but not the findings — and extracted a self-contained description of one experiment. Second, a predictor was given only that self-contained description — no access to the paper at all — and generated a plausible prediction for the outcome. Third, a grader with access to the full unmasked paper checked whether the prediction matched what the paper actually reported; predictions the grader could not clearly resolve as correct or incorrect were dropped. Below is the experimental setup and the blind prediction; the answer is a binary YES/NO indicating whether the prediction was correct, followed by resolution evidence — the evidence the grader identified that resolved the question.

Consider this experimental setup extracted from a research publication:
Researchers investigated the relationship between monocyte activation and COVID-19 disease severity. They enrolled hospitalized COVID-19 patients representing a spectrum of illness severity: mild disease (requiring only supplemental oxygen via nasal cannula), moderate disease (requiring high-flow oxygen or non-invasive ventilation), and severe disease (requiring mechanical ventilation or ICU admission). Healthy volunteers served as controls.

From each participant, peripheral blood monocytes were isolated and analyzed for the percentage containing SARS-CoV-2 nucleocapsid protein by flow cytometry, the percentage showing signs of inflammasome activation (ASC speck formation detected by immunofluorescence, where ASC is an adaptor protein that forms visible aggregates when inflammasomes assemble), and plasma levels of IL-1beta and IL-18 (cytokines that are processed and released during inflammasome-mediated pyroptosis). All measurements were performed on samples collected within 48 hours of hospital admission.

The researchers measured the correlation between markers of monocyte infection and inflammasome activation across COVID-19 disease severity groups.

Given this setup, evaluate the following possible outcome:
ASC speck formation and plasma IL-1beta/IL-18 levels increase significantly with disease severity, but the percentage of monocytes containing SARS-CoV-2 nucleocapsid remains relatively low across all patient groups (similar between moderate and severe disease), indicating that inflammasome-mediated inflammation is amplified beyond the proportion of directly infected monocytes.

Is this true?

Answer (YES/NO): NO